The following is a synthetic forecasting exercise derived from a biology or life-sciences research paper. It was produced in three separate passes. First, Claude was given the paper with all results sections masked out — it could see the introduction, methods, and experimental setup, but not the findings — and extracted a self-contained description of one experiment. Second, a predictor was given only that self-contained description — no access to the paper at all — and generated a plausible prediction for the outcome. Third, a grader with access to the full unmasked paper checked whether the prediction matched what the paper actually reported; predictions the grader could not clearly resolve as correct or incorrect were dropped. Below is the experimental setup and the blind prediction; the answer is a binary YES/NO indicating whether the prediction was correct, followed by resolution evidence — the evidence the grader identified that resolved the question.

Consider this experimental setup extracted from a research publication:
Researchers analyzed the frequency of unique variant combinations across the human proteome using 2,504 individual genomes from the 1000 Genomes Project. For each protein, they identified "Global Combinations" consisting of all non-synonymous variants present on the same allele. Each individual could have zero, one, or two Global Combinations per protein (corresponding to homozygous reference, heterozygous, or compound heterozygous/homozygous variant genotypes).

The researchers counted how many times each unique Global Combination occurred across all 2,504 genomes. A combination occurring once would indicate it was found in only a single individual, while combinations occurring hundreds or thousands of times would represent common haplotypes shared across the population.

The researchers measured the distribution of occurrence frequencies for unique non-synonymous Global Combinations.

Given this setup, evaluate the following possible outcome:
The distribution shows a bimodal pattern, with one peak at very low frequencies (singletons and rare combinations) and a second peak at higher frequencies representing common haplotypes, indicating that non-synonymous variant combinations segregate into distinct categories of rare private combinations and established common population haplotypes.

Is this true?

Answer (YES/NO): NO